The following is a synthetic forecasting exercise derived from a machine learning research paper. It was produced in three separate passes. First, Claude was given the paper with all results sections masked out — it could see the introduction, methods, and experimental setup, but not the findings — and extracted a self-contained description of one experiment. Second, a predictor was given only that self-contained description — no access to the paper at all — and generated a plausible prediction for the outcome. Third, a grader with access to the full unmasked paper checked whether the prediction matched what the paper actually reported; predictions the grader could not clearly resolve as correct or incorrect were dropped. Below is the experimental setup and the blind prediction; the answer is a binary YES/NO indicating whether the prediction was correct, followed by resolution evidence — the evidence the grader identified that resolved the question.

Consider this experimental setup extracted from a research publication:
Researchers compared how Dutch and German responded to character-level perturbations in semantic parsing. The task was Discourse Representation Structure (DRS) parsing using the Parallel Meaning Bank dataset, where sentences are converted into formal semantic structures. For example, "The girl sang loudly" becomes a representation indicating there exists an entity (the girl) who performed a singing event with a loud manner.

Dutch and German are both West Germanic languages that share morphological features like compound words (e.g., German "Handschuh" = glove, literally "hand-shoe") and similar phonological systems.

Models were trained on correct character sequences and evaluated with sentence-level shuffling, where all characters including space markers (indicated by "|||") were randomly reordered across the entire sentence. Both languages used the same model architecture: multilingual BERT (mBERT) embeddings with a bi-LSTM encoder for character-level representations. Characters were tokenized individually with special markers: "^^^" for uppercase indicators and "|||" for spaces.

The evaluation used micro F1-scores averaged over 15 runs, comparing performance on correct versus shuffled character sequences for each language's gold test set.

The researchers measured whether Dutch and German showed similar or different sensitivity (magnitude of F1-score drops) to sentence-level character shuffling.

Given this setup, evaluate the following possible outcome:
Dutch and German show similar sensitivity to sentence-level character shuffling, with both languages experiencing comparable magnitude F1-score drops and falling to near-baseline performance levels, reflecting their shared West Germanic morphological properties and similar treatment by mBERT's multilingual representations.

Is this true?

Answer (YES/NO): NO